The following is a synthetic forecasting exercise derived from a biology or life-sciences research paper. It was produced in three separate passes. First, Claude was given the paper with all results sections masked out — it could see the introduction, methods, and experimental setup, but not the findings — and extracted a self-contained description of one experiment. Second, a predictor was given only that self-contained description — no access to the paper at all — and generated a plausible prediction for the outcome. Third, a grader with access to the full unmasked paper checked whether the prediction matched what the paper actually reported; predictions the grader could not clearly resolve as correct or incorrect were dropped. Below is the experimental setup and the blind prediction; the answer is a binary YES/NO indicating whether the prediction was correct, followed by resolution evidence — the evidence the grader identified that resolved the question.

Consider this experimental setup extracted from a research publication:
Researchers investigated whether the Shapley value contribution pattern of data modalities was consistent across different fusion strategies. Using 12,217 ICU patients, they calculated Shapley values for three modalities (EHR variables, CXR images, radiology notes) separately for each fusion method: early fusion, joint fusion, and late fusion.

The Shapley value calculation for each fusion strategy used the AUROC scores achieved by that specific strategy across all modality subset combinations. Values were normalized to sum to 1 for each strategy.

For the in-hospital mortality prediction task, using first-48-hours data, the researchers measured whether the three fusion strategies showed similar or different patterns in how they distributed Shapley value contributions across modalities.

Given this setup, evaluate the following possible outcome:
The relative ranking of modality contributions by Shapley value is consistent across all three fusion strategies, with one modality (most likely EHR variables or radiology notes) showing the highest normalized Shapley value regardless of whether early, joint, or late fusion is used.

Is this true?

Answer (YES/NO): YES